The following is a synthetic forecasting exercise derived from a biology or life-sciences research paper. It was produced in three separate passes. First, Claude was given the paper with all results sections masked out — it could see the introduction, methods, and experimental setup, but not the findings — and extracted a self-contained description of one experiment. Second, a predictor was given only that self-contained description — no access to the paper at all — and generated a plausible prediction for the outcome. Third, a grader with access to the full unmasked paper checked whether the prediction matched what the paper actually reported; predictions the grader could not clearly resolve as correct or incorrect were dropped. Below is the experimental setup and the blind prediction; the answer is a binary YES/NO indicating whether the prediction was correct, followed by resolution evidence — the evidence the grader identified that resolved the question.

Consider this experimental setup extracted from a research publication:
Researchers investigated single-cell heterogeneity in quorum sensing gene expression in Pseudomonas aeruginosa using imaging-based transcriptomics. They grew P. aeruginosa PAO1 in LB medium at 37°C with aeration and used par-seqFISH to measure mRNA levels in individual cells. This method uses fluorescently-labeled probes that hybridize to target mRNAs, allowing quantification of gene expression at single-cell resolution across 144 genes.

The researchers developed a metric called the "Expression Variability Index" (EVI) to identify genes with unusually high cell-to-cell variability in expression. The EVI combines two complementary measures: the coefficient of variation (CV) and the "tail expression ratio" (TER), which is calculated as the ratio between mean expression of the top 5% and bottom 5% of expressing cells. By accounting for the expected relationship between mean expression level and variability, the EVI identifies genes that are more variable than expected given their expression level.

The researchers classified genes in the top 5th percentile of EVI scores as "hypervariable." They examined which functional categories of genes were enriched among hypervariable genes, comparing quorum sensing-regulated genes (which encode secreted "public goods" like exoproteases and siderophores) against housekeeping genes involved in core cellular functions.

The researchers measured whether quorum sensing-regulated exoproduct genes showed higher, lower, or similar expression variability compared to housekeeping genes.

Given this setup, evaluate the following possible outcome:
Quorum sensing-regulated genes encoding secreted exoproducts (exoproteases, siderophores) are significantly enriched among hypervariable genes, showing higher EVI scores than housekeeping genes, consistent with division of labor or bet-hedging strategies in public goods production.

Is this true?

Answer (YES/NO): NO